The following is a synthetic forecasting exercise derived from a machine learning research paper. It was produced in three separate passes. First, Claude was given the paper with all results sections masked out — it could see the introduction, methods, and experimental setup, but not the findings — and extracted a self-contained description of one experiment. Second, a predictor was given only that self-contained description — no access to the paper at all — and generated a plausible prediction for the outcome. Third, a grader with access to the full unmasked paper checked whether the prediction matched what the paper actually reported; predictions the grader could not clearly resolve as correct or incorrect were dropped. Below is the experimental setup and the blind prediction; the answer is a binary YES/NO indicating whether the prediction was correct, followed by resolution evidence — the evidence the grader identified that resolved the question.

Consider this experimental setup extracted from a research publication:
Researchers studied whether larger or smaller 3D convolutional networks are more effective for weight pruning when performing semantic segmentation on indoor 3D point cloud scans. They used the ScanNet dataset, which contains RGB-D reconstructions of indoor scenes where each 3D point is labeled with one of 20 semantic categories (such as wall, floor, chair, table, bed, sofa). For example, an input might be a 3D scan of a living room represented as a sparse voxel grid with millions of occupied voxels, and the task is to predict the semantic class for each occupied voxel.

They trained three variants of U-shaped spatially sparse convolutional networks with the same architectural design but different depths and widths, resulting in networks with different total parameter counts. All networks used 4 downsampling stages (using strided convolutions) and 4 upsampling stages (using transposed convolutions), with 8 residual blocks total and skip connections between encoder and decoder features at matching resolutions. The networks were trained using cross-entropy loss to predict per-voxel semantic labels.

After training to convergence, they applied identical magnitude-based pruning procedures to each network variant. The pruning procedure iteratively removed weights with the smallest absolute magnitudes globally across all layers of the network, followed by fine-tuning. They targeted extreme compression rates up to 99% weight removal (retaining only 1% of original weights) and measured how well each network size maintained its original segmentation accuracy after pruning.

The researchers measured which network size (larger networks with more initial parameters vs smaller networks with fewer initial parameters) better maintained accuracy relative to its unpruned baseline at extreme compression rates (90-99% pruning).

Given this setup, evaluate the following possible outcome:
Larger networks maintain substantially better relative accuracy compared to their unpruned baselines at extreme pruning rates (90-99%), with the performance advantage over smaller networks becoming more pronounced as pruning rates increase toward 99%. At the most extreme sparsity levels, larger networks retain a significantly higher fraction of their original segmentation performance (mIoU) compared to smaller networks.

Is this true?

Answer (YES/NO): YES